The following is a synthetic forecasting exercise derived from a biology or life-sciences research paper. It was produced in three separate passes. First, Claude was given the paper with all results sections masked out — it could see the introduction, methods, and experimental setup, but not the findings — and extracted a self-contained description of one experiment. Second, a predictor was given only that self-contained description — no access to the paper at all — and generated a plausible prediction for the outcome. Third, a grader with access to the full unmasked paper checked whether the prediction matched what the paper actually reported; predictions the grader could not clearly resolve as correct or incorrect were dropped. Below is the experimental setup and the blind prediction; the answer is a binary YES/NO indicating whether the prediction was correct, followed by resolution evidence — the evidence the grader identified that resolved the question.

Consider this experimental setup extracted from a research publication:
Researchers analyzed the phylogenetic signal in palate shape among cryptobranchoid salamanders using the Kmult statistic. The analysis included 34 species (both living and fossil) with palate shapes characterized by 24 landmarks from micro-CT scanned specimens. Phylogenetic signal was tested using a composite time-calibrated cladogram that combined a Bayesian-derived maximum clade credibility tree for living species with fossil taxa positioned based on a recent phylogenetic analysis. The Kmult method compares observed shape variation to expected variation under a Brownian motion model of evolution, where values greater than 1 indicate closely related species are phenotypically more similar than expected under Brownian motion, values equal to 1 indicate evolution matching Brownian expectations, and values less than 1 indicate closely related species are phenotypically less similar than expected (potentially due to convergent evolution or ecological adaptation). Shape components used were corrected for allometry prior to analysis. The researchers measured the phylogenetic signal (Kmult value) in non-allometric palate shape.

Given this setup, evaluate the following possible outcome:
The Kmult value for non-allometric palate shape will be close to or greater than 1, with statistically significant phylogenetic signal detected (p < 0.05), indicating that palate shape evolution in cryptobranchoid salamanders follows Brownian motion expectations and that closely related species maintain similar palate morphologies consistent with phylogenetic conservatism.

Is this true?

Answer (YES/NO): NO